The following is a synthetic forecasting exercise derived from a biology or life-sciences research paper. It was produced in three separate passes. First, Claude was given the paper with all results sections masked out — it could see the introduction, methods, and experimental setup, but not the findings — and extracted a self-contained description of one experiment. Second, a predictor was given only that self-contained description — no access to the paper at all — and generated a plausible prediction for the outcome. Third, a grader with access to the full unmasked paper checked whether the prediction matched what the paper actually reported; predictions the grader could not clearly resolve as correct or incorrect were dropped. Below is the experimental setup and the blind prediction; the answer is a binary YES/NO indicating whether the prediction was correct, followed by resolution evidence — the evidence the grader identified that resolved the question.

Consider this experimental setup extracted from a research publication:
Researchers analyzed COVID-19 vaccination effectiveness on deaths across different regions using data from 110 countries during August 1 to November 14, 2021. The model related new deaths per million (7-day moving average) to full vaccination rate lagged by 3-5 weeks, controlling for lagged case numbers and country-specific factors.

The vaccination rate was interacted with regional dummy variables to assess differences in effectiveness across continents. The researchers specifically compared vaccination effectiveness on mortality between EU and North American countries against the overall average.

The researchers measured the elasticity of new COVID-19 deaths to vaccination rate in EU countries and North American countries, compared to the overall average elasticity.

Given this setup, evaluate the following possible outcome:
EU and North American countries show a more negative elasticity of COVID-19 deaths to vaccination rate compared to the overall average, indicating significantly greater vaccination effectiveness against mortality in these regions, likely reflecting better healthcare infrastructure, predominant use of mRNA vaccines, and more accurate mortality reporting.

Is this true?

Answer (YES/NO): NO